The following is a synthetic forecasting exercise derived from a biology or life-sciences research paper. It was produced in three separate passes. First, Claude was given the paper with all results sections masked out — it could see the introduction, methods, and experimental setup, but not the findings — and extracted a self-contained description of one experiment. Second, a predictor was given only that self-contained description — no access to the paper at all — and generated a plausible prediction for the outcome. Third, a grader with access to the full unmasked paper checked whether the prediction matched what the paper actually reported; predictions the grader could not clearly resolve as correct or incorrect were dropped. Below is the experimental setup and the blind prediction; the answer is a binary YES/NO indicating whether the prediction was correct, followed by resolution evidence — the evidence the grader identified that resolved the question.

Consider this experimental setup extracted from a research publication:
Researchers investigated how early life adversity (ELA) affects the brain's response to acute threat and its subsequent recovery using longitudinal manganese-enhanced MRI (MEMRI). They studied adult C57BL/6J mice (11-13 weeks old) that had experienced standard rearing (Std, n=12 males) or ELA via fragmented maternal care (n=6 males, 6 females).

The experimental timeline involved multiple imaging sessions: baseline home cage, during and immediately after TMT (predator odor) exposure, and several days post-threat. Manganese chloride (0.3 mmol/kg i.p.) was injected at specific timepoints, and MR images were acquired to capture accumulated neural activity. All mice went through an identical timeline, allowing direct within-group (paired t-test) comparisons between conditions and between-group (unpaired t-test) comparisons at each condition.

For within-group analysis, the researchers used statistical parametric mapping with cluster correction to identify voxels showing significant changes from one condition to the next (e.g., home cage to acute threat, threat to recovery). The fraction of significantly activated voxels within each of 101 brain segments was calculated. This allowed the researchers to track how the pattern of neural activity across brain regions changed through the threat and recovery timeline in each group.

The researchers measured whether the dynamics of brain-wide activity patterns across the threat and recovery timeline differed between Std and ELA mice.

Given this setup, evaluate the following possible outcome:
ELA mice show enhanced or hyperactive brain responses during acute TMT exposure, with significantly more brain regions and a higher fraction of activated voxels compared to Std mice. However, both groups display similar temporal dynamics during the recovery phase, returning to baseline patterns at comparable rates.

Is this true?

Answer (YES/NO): NO